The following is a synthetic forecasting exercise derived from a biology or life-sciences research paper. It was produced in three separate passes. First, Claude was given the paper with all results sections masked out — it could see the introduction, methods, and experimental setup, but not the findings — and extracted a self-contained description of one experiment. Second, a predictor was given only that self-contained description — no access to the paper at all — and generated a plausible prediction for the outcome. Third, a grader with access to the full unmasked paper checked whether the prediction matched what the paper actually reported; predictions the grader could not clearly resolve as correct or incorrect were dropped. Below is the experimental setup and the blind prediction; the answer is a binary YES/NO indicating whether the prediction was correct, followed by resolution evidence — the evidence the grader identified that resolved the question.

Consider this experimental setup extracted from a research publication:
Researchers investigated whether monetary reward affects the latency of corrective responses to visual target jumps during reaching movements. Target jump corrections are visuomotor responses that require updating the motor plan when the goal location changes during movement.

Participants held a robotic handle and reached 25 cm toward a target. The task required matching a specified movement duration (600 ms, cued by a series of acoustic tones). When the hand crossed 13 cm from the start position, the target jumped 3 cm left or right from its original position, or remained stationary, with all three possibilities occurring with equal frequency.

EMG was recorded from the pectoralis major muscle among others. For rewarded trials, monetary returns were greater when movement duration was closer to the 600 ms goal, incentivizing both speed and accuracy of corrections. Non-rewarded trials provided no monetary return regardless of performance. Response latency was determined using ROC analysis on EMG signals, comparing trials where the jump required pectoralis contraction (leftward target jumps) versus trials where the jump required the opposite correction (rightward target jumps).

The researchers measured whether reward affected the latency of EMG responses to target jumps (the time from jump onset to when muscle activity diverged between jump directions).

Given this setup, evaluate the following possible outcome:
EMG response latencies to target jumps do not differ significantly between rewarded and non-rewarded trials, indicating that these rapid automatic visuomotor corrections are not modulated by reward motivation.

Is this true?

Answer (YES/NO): YES